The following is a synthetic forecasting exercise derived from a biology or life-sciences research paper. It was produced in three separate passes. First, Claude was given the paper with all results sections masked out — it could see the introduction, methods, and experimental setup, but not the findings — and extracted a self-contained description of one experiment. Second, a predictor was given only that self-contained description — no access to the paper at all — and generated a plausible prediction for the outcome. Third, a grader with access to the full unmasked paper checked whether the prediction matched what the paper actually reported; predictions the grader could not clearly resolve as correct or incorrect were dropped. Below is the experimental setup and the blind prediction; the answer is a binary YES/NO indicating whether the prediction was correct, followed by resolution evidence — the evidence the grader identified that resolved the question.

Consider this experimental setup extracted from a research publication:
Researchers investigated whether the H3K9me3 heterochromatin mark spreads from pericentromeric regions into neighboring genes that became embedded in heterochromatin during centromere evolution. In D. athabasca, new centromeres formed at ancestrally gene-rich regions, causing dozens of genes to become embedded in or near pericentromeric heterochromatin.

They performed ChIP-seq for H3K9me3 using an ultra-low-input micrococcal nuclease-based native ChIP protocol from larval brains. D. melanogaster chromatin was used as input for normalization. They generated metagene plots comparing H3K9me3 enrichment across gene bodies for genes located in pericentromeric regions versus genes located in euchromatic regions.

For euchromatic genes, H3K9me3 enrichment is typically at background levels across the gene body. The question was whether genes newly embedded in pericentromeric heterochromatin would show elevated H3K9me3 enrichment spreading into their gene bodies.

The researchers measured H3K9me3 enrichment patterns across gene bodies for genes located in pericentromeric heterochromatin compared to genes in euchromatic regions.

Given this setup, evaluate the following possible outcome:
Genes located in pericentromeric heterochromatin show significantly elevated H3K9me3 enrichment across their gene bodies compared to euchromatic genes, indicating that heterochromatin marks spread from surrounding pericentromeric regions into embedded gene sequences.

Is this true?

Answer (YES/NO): NO